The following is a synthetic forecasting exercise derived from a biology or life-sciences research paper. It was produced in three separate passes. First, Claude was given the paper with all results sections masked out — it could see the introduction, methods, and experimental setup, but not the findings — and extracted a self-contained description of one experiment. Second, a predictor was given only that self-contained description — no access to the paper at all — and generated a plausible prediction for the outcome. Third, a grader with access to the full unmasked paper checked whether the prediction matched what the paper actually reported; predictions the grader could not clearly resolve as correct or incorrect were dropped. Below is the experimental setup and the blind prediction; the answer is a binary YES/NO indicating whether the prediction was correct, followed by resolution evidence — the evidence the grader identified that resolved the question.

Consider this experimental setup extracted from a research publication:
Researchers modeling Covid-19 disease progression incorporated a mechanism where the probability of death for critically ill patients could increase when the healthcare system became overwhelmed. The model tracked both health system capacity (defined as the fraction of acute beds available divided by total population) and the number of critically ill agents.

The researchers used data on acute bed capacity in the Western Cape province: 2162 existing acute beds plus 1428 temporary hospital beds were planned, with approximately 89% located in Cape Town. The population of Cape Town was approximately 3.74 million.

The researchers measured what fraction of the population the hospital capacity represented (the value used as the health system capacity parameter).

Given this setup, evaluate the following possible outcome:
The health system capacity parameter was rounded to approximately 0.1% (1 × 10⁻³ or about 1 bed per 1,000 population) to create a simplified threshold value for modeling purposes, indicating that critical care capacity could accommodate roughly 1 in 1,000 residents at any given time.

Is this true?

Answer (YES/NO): NO